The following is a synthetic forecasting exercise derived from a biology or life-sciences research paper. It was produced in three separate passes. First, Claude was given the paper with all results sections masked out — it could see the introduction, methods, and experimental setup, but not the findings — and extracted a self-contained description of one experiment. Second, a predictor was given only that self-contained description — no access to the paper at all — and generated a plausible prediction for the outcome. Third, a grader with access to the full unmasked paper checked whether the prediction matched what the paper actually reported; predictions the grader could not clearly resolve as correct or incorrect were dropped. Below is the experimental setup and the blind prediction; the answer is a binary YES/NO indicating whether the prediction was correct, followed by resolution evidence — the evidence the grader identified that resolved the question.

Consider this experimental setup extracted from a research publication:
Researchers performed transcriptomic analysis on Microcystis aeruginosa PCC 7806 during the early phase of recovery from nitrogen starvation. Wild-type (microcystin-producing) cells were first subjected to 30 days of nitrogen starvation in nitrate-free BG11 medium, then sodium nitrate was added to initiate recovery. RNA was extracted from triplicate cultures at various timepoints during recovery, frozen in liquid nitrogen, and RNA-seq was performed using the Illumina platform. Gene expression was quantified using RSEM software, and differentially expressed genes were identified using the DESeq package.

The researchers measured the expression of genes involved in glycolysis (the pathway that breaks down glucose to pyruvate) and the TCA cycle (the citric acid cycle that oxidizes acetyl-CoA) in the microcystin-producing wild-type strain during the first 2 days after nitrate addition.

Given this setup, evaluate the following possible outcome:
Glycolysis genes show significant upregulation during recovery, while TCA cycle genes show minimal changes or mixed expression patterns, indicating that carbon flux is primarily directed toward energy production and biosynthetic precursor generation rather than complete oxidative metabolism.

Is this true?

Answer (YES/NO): YES